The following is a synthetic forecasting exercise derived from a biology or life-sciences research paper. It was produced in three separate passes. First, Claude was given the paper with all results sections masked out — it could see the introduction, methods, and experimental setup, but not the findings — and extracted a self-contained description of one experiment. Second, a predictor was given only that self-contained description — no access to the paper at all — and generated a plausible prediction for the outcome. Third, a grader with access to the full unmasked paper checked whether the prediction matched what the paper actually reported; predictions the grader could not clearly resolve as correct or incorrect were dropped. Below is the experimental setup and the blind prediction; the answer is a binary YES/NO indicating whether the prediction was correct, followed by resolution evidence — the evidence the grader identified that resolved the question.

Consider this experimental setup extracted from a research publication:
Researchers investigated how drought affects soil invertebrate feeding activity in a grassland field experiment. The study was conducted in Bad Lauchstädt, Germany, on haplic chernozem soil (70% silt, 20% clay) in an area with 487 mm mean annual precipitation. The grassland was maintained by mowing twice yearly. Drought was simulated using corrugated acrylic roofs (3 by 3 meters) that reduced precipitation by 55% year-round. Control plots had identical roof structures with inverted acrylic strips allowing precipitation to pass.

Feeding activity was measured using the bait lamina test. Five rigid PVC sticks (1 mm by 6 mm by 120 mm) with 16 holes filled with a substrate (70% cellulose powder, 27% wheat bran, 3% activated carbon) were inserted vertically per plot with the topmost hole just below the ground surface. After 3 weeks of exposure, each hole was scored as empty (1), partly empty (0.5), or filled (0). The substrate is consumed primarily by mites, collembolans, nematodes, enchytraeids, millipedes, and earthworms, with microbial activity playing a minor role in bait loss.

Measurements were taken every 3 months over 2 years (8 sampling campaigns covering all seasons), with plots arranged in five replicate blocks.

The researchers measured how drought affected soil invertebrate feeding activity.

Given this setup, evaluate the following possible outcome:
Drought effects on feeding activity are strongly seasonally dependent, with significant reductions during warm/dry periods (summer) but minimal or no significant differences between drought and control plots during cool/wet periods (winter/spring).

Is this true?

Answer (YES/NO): NO